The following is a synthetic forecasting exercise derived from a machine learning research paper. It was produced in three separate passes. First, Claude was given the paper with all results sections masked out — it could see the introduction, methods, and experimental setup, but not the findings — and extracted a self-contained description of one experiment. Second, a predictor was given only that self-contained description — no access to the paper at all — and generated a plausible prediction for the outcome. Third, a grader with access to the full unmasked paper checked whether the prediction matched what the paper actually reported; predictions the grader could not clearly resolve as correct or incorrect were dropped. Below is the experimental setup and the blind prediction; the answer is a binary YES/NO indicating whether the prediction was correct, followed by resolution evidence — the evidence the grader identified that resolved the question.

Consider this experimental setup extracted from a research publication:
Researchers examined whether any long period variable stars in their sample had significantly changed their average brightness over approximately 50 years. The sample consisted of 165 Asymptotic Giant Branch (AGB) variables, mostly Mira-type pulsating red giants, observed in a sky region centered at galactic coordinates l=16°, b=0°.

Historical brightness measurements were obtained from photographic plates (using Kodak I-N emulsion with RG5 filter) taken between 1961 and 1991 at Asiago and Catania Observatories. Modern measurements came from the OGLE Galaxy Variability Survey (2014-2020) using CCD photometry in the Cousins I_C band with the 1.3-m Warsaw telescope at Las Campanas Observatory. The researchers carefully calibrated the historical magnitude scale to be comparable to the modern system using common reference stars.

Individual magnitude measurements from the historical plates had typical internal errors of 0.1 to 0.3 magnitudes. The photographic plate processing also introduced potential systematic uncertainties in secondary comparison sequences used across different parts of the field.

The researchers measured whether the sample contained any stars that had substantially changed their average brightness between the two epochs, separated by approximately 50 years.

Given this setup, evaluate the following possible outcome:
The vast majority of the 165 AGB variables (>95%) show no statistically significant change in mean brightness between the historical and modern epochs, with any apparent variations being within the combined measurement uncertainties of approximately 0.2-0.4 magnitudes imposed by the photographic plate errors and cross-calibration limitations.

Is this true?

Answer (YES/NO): NO